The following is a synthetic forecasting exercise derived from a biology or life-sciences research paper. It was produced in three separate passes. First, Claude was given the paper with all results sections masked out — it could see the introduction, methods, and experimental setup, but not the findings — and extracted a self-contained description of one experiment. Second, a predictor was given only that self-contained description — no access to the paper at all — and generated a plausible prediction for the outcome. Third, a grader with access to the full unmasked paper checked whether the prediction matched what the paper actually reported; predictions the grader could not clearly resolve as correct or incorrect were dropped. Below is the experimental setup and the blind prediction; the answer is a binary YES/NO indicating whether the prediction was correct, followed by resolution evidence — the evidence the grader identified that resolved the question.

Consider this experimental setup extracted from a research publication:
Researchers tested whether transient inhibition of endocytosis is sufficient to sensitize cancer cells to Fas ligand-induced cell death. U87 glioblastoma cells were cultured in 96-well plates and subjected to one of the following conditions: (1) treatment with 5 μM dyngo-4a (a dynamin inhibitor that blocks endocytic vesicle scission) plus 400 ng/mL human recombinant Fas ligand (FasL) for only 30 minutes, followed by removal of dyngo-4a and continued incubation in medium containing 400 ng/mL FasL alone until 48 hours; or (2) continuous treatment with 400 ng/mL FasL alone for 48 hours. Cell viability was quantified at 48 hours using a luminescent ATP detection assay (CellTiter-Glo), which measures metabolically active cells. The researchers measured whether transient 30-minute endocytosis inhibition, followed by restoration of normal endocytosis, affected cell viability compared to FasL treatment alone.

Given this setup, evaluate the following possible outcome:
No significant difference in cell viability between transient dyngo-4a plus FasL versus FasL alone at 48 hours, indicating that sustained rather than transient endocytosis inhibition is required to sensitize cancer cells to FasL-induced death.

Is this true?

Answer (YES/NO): NO